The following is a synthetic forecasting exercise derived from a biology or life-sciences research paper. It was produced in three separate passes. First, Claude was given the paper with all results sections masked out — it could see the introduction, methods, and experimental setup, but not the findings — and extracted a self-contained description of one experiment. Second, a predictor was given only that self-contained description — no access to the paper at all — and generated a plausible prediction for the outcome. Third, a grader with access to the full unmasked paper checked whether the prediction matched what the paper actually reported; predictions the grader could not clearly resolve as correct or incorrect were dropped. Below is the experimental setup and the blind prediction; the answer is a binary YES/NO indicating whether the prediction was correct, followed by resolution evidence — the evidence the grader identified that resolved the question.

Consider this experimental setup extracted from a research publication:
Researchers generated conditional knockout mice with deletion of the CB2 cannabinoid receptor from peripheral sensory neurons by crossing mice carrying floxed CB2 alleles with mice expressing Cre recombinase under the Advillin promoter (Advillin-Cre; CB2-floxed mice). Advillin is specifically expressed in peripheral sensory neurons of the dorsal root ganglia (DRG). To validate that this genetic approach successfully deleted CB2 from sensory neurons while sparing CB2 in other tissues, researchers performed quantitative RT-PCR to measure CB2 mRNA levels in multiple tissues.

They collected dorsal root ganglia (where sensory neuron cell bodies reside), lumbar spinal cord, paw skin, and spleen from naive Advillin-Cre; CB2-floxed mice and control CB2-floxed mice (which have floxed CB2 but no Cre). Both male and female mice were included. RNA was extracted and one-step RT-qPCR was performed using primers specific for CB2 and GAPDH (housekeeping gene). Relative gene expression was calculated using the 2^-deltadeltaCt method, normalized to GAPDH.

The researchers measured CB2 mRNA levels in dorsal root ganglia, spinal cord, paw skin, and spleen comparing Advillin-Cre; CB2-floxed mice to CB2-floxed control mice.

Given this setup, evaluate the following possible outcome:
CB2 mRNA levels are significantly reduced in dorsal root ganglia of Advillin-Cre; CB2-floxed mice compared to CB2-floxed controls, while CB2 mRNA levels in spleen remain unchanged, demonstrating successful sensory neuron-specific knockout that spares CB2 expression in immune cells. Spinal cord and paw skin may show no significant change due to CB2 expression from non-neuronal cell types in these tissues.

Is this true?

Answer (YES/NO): YES